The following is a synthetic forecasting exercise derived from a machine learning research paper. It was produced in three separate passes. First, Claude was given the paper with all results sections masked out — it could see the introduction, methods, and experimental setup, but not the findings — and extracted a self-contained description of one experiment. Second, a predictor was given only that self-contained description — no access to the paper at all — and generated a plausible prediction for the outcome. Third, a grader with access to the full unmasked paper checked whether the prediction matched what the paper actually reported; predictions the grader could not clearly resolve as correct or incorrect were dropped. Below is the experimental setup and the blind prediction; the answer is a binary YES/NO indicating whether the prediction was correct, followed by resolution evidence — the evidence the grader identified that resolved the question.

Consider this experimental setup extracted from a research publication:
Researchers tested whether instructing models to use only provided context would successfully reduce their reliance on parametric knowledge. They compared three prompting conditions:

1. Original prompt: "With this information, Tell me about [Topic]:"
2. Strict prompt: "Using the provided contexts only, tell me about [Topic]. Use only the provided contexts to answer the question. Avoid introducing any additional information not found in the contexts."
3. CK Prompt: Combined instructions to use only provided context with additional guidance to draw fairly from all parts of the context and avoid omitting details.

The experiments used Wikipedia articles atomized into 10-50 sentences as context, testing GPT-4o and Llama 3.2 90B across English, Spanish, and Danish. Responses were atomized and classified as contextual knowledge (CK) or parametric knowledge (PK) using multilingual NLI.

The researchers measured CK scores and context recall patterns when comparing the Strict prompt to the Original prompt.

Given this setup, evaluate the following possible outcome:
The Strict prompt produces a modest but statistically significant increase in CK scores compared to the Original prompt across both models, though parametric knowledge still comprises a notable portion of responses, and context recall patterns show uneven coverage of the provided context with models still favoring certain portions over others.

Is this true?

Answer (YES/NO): NO